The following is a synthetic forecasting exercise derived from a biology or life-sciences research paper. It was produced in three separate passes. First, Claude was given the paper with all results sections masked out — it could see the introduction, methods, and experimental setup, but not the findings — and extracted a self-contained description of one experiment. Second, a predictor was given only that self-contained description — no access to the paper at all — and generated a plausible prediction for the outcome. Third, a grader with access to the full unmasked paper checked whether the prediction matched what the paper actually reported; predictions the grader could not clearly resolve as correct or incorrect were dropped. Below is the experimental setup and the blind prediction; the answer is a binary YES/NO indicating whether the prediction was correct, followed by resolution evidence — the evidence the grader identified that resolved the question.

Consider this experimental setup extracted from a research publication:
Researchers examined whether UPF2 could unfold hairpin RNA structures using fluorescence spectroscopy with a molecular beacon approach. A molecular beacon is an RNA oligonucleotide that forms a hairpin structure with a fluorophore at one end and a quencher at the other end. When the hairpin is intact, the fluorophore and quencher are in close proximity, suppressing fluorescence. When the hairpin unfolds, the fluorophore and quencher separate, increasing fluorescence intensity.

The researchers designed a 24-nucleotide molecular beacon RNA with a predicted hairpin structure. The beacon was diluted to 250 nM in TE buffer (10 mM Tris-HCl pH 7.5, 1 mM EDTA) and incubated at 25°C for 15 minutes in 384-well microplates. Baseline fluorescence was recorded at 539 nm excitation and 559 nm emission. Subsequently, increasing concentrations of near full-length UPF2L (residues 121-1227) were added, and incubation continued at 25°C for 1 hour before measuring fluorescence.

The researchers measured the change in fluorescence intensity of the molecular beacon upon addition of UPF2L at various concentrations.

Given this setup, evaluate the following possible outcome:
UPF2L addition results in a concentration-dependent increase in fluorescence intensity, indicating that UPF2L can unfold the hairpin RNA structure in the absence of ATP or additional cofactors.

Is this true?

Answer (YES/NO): YES